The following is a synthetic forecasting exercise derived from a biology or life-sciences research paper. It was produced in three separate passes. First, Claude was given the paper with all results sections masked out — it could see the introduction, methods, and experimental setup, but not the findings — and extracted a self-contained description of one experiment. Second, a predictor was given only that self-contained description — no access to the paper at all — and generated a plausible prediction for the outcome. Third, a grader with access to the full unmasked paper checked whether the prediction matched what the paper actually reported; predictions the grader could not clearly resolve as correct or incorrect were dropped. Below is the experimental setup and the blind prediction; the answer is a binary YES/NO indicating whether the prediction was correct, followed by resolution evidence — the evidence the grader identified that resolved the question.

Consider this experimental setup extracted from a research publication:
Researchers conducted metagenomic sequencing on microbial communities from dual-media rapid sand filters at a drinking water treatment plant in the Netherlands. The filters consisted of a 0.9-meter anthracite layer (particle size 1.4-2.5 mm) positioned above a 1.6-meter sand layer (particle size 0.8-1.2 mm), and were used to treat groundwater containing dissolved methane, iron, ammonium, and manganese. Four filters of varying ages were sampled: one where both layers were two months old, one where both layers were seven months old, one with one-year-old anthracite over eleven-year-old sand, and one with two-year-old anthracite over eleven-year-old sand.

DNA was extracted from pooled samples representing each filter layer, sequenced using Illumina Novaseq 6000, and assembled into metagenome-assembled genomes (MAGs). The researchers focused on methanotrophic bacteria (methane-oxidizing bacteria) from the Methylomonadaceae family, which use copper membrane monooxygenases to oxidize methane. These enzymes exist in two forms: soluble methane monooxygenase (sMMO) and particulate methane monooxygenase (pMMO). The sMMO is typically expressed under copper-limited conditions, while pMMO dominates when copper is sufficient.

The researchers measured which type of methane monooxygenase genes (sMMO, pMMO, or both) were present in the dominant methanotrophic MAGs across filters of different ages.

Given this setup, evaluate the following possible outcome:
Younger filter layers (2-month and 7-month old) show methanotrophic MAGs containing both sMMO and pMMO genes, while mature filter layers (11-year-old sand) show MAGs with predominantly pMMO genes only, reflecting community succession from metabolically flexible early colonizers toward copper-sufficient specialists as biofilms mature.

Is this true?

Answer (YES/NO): NO